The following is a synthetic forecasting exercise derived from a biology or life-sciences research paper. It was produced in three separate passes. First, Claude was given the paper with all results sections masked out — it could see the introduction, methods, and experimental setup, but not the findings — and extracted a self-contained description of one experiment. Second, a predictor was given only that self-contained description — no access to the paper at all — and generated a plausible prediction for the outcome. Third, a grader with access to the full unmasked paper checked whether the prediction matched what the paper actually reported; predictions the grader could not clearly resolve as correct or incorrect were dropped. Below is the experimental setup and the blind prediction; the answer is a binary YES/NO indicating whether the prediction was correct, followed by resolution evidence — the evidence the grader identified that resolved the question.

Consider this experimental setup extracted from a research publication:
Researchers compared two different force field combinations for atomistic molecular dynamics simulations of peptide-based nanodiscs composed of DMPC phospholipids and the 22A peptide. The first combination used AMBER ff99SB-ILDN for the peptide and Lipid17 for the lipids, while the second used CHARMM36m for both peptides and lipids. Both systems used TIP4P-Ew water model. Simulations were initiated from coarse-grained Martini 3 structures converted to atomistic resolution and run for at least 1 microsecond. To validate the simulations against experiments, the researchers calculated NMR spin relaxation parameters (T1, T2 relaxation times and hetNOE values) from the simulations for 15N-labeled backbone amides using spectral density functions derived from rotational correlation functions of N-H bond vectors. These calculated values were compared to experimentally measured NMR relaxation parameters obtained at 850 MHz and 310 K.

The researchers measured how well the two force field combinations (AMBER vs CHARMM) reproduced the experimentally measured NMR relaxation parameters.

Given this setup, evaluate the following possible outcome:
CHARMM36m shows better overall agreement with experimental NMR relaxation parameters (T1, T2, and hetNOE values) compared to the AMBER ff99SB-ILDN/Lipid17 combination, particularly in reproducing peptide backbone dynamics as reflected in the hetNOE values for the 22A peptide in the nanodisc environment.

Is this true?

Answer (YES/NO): NO